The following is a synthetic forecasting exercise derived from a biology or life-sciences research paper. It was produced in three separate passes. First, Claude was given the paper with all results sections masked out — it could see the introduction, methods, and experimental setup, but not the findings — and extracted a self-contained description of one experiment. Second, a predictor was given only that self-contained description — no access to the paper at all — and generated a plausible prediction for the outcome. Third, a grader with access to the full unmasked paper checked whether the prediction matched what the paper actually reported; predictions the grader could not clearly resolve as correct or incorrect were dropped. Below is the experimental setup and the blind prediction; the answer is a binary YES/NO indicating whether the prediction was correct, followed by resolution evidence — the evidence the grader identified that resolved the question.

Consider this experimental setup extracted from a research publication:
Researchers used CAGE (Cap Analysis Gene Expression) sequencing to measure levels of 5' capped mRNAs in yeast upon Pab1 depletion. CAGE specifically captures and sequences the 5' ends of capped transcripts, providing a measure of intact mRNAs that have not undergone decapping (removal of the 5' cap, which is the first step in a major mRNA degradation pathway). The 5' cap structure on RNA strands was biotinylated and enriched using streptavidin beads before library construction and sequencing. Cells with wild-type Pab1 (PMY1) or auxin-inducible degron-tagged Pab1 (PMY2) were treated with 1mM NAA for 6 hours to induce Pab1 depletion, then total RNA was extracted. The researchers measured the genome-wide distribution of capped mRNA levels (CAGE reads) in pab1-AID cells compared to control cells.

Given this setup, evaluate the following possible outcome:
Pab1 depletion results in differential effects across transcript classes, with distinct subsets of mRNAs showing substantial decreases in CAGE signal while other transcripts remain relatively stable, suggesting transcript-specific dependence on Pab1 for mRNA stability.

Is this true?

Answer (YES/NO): NO